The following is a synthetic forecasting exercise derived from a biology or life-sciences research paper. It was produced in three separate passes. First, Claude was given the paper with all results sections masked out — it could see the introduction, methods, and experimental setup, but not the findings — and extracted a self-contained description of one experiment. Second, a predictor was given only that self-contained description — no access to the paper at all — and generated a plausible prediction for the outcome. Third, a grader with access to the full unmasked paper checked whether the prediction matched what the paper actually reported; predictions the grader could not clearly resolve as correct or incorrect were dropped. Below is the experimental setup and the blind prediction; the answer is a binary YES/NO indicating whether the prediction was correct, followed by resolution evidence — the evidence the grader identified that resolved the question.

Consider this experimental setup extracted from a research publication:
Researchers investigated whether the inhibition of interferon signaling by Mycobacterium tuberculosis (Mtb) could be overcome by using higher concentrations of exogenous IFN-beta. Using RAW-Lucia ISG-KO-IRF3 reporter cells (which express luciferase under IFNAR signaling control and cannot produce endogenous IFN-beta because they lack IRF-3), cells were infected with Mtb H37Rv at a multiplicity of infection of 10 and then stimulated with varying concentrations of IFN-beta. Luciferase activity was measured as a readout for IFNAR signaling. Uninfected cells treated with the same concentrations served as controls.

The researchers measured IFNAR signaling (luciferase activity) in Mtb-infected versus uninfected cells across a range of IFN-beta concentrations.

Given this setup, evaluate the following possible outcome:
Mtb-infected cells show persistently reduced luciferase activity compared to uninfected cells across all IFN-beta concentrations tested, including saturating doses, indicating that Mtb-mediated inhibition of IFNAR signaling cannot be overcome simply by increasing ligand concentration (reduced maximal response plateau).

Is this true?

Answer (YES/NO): NO